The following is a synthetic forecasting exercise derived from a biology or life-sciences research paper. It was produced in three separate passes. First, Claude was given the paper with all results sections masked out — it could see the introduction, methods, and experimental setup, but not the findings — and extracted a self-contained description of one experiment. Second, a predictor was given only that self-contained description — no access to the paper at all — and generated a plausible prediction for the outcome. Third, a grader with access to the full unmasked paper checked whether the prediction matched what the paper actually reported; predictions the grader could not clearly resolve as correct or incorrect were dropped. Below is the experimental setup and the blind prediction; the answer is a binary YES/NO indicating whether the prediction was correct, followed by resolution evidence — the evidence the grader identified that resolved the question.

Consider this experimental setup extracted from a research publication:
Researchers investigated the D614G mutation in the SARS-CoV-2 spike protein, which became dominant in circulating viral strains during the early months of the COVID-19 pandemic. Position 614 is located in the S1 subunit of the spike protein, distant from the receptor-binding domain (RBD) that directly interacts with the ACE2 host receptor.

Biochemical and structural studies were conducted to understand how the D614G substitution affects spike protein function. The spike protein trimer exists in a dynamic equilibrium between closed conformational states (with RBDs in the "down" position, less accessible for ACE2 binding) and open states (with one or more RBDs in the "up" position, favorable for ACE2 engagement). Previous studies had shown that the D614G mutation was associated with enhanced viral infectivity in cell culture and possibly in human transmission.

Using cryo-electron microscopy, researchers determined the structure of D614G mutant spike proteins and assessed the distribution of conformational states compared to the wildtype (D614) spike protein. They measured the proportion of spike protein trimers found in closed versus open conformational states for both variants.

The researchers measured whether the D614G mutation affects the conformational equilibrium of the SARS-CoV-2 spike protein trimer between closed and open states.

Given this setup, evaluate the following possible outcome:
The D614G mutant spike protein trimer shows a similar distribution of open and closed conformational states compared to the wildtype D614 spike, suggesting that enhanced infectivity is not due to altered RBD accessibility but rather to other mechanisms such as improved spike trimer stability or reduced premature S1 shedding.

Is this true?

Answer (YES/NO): NO